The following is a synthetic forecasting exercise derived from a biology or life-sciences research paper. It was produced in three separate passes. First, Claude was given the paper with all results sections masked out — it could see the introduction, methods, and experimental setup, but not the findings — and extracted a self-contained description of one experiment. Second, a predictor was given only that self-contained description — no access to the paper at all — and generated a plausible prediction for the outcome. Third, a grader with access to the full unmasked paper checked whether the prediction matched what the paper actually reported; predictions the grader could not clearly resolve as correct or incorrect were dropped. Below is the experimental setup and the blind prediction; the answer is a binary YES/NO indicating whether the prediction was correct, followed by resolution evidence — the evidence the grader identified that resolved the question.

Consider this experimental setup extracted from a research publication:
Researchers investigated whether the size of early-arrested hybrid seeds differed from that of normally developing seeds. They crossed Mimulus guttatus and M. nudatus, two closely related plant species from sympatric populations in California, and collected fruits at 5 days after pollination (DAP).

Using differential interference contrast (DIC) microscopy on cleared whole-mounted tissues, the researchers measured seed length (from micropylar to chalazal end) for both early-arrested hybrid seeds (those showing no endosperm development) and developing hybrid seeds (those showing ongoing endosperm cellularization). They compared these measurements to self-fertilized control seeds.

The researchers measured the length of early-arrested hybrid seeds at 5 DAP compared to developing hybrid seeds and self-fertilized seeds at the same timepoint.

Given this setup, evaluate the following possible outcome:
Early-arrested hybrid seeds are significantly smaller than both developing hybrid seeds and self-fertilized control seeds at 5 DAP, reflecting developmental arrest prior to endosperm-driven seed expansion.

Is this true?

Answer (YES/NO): YES